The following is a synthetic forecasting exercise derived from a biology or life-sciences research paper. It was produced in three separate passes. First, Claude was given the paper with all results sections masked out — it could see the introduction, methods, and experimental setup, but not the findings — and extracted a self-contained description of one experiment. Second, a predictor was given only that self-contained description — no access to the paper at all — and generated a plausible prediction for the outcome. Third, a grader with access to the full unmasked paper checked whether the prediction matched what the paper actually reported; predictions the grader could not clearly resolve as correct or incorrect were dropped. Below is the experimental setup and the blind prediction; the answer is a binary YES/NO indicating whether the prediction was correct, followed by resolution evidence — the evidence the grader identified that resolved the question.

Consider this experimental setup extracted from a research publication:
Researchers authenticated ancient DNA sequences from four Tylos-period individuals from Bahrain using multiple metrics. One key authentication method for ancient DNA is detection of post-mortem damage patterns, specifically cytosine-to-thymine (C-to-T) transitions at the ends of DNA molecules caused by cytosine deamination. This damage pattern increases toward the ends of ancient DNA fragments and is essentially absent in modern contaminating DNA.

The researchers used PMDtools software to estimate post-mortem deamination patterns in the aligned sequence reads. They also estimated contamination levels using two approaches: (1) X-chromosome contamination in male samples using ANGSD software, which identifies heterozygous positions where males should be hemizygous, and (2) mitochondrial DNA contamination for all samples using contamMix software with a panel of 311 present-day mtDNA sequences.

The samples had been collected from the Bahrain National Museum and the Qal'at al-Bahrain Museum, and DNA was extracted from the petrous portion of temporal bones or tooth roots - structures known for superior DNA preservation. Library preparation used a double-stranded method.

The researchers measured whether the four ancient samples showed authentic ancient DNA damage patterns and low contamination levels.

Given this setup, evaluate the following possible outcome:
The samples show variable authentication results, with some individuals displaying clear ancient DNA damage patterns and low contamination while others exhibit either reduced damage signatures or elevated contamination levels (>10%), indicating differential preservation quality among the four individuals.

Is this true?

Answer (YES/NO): NO